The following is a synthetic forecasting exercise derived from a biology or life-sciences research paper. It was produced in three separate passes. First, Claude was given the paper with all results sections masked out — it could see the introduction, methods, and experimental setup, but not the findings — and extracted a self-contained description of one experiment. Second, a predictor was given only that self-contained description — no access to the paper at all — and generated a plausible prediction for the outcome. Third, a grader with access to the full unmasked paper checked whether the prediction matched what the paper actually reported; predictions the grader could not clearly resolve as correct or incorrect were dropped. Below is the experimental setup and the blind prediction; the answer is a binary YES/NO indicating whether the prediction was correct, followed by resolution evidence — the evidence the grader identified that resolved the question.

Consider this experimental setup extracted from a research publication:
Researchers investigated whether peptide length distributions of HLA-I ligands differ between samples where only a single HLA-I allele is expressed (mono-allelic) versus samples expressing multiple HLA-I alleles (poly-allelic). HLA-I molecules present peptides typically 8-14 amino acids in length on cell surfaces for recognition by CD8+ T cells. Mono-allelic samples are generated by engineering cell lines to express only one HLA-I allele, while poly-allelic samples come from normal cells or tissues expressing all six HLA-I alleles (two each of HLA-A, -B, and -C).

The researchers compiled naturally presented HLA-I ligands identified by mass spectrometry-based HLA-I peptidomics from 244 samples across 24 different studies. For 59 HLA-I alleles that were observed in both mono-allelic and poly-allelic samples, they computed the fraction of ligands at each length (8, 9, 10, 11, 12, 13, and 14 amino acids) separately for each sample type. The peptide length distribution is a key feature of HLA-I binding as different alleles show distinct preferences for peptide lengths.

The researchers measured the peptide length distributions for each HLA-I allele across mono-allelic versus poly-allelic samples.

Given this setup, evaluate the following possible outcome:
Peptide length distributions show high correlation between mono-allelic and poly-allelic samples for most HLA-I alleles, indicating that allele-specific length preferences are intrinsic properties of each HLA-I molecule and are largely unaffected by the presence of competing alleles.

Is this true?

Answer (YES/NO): NO